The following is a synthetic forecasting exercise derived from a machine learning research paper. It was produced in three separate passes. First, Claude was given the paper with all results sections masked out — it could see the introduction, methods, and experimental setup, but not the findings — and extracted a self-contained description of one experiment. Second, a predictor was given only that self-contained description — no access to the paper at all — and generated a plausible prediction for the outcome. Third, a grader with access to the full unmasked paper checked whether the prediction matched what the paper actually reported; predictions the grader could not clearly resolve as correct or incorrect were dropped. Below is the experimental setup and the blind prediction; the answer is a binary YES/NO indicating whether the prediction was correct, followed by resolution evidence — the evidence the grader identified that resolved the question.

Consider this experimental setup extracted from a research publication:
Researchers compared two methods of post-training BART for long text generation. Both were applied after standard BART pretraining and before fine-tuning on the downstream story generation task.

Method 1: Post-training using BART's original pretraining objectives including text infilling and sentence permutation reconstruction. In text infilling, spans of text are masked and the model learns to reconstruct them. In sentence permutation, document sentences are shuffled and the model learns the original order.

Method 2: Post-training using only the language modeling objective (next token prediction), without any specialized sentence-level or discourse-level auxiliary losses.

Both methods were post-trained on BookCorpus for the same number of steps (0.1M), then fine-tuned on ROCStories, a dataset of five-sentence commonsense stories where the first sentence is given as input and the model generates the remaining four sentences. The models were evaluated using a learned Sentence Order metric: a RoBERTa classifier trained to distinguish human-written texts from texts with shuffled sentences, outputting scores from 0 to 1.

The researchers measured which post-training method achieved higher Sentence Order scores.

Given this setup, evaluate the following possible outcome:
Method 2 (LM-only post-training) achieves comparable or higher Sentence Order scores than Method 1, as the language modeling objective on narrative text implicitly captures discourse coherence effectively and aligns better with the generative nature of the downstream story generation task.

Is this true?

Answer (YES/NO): YES